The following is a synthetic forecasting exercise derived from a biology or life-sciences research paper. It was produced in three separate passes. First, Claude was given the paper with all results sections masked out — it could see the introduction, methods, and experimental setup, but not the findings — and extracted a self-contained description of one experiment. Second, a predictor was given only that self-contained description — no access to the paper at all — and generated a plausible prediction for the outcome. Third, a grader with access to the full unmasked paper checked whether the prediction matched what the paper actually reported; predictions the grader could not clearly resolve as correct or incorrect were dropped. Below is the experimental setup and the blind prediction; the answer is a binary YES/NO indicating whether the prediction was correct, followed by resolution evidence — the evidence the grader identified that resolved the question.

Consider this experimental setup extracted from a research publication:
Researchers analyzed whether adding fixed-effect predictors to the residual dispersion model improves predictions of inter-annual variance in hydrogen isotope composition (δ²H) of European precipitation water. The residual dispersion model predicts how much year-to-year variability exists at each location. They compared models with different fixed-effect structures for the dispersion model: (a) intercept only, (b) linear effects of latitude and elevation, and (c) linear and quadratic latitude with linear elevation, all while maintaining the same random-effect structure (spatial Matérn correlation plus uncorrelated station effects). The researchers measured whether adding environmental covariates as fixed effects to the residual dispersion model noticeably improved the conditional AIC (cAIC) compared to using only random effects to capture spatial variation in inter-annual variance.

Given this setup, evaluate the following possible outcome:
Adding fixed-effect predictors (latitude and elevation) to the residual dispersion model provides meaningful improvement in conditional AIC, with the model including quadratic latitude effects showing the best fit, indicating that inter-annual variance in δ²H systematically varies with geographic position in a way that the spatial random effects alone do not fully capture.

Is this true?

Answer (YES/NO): NO